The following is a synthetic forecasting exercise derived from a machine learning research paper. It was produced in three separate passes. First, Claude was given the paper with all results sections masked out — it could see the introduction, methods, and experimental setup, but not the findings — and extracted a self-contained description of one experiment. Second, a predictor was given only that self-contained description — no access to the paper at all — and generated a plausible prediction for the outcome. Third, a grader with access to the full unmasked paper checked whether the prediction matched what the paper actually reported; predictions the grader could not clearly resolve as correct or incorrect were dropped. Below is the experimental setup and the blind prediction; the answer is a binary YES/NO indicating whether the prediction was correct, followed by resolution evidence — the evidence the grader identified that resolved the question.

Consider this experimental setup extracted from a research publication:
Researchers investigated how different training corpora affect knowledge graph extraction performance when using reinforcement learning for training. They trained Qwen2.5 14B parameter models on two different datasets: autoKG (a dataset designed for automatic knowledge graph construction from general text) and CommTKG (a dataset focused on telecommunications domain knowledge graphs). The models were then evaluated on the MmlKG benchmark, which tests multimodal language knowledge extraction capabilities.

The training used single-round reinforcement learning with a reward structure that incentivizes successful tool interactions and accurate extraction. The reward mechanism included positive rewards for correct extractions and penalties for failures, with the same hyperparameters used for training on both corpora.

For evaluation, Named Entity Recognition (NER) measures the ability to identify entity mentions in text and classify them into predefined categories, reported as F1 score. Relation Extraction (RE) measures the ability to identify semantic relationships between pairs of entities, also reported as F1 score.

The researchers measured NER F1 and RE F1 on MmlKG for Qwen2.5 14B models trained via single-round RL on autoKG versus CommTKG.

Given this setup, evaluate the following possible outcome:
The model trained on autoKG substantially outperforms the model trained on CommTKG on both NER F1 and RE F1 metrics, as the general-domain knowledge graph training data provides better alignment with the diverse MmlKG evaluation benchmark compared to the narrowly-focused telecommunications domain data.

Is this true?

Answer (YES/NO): NO